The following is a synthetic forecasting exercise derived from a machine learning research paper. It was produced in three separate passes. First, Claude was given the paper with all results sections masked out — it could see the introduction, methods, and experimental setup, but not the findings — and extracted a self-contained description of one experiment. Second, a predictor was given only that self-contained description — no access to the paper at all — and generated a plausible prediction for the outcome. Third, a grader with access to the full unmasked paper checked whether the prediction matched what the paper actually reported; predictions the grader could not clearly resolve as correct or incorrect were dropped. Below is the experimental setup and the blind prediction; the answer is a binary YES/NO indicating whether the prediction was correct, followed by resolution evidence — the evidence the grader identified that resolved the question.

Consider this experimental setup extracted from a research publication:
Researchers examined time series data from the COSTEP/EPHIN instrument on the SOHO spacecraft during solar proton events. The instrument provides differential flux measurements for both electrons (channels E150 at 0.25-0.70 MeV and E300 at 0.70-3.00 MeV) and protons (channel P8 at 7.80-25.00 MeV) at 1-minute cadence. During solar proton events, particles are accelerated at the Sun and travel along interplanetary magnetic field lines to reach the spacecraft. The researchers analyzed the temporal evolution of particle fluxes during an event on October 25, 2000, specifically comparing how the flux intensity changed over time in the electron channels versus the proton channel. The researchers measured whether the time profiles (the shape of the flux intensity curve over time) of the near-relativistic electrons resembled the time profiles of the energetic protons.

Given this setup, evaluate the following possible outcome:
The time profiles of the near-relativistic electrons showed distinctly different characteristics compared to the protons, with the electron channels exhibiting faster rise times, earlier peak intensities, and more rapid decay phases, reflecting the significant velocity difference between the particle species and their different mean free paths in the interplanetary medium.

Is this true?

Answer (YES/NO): NO